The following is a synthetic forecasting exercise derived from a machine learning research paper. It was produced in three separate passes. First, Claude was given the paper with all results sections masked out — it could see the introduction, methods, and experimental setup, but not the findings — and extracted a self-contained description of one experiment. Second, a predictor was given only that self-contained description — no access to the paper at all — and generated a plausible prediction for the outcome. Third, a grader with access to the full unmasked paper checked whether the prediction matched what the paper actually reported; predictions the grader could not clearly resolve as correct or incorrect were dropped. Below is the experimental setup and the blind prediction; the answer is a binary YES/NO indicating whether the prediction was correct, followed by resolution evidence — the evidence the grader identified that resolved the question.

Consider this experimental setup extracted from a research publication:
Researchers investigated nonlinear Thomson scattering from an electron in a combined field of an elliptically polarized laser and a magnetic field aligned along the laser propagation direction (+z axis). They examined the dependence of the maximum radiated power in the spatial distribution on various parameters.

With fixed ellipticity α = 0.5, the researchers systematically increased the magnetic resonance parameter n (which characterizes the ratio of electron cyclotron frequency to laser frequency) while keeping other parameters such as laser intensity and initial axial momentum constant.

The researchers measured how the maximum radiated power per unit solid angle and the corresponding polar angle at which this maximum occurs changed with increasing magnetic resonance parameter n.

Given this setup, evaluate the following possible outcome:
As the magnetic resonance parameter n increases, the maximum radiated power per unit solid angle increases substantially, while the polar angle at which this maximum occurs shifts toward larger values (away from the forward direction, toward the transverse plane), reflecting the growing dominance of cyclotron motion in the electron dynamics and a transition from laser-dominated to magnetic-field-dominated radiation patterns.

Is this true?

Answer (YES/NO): NO